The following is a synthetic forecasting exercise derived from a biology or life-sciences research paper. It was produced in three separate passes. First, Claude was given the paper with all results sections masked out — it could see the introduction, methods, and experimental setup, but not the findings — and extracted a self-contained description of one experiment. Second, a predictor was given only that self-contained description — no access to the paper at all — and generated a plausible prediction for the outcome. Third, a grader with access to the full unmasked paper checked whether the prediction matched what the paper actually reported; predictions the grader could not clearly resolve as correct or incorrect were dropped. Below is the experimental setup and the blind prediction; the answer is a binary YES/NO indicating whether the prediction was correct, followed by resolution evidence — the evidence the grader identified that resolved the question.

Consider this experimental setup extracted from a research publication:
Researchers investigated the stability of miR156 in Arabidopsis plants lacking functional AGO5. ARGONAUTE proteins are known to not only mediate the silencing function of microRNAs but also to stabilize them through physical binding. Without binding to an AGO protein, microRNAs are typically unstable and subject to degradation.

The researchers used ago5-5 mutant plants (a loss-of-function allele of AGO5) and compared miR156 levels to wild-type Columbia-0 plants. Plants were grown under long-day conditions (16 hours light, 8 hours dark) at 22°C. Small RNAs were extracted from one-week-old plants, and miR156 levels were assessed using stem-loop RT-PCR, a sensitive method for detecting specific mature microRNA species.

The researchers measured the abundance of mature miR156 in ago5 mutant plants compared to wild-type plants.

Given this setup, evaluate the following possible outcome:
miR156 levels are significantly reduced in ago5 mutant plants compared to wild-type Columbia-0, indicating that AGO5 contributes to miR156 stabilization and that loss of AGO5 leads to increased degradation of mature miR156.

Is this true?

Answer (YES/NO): YES